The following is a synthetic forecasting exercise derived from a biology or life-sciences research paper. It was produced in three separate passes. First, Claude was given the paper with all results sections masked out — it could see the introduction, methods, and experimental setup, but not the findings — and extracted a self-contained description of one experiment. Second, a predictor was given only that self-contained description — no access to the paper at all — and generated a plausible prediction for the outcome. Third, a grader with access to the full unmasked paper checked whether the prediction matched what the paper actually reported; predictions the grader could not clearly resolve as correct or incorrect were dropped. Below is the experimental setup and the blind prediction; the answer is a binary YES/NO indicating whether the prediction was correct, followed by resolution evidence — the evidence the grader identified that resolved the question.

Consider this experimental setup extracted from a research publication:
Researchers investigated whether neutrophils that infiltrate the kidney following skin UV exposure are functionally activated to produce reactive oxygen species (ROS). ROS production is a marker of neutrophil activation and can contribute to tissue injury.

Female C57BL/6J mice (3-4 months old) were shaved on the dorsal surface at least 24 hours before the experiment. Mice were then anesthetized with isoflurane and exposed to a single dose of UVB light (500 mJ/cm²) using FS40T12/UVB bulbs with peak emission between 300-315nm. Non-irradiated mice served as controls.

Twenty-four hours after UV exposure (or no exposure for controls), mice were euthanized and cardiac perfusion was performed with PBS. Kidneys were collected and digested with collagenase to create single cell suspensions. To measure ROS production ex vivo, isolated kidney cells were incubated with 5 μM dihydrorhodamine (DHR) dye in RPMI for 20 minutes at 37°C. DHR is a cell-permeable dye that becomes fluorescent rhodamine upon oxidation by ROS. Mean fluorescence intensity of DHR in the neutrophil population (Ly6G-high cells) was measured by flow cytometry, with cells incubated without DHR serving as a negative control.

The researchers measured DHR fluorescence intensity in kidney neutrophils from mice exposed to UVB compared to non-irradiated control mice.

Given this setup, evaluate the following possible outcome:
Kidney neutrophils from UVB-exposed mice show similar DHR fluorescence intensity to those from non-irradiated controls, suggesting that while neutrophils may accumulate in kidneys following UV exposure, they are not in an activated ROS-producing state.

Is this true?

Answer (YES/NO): NO